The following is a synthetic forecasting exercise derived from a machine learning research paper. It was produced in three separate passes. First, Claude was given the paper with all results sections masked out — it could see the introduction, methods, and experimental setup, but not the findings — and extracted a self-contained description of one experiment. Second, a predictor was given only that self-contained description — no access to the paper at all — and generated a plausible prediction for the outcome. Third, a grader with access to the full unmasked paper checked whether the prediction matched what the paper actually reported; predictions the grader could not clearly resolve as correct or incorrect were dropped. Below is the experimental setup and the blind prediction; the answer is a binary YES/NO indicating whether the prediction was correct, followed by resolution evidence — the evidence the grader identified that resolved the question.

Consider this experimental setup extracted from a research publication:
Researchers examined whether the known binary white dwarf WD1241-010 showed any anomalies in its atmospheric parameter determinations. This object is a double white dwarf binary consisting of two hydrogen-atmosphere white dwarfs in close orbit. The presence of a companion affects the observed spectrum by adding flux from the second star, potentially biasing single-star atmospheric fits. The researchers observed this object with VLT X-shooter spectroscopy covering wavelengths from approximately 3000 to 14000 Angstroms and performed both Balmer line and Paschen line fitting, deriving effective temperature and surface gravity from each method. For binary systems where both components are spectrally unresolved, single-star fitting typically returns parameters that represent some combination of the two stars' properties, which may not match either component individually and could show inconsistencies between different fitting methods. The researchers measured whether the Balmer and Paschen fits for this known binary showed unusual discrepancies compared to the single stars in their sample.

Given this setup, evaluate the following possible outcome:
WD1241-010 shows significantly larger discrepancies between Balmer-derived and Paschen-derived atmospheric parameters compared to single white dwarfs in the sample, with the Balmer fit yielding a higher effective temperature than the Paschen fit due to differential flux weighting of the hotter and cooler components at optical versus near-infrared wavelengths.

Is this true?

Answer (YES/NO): NO